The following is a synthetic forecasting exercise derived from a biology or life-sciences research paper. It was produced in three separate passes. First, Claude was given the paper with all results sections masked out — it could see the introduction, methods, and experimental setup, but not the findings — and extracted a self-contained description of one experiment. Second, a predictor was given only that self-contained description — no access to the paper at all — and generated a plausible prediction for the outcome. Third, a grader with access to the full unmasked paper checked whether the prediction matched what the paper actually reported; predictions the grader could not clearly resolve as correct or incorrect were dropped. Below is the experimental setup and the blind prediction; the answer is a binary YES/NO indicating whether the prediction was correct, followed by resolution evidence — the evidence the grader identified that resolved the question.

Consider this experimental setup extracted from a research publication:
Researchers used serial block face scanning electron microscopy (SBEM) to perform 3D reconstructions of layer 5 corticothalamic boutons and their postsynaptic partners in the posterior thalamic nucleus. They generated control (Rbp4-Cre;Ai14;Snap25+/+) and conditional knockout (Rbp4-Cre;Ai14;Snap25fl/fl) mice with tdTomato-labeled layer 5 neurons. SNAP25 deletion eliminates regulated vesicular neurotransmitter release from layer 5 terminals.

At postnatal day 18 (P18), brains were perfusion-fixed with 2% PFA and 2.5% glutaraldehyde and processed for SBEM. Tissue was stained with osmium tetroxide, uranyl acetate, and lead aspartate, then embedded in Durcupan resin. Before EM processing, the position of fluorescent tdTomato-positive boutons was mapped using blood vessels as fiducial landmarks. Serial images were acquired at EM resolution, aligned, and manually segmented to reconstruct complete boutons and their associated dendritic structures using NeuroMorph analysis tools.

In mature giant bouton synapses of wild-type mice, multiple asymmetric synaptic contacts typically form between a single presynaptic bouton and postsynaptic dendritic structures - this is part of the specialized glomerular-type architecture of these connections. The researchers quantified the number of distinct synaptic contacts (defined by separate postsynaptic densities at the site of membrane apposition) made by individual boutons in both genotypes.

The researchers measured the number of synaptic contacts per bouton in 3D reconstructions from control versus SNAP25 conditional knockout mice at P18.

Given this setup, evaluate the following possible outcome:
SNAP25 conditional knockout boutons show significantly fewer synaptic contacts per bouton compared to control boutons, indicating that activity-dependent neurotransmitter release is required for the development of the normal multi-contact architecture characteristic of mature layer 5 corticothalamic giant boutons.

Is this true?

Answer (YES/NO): YES